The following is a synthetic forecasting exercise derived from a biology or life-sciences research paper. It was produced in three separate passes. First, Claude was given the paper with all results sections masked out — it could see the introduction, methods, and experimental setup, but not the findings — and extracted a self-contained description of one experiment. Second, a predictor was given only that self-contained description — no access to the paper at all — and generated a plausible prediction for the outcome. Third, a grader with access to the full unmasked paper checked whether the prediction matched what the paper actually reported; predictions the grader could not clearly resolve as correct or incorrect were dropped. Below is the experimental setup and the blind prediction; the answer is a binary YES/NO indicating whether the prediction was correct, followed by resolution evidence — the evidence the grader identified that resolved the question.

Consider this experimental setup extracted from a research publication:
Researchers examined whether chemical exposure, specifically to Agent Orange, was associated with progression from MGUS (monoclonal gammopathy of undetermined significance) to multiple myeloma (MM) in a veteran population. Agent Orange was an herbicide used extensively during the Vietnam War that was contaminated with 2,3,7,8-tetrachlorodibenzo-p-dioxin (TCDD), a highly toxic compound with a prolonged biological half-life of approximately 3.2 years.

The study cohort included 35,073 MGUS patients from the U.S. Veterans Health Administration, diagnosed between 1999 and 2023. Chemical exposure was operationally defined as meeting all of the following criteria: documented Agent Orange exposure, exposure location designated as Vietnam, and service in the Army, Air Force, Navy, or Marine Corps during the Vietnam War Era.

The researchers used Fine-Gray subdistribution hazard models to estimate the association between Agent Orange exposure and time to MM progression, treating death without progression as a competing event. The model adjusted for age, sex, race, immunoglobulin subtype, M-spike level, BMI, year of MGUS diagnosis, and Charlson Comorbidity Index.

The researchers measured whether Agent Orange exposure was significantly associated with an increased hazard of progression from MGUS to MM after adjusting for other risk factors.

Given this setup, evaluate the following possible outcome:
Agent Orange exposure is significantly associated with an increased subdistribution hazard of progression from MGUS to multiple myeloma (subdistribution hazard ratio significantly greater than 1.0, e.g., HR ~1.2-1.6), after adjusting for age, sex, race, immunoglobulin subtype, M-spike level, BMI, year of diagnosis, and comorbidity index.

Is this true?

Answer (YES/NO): YES